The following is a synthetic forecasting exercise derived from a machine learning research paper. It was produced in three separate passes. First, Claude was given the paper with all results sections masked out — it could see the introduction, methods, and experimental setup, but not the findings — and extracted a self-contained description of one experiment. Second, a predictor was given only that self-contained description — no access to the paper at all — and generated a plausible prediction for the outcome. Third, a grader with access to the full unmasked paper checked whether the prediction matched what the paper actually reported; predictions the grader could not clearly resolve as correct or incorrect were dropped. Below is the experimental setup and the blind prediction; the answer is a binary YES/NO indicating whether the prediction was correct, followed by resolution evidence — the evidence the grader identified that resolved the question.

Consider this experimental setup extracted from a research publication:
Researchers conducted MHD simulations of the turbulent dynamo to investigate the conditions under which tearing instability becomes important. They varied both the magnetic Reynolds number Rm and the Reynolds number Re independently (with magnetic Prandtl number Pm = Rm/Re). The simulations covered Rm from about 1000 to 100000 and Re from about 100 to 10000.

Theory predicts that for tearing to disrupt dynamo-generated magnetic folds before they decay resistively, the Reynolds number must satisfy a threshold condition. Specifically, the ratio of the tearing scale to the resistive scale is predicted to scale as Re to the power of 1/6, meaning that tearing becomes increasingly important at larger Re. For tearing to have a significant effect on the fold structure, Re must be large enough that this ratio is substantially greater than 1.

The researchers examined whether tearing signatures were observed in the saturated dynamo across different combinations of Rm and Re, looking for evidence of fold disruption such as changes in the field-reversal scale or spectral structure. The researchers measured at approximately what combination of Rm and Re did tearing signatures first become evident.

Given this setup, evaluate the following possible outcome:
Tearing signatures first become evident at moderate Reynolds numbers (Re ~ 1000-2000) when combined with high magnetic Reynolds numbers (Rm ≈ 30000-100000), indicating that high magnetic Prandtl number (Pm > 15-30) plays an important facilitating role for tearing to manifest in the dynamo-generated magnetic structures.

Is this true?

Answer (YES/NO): NO